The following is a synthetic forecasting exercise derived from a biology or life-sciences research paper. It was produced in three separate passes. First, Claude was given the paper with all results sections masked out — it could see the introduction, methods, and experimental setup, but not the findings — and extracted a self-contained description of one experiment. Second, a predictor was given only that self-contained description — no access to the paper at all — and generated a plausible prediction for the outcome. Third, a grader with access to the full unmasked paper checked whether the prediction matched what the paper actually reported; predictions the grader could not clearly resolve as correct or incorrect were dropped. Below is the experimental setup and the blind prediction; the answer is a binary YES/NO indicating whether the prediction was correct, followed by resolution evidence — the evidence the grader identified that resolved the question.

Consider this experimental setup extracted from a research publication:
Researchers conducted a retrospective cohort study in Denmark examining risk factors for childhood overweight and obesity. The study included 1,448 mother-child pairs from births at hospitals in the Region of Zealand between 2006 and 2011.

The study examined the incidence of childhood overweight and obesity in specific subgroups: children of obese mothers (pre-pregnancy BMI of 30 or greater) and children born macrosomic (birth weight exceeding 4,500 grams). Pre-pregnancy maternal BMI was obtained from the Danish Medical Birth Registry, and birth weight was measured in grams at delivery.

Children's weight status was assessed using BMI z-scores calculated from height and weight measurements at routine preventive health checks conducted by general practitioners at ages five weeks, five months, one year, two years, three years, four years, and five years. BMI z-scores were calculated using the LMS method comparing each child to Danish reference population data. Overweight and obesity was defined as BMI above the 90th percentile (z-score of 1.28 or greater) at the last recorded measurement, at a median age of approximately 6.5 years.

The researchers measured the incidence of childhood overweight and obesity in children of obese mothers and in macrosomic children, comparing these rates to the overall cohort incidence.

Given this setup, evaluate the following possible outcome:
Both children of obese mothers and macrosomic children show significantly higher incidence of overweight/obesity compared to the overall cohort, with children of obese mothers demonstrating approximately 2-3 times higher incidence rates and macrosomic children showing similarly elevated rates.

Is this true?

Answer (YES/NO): YES